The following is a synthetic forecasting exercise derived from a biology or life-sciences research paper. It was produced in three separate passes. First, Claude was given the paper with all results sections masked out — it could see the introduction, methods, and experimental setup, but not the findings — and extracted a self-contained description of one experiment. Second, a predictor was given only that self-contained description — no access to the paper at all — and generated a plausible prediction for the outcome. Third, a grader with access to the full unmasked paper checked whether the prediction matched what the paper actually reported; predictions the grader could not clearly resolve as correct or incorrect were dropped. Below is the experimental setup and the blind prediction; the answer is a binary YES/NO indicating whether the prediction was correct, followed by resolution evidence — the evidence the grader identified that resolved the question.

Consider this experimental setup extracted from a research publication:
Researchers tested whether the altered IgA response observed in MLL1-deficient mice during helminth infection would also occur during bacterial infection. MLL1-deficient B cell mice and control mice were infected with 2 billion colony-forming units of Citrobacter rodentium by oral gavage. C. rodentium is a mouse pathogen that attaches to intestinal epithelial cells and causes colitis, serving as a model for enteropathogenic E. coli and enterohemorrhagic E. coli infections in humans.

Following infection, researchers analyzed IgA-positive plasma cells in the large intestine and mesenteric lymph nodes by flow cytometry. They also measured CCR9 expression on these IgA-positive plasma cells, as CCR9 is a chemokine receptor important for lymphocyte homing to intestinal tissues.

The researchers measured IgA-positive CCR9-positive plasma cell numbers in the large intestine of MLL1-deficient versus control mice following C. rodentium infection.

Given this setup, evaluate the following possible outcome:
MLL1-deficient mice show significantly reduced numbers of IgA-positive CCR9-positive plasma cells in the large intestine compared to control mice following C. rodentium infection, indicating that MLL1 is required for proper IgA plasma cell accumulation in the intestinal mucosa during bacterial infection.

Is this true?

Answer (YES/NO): NO